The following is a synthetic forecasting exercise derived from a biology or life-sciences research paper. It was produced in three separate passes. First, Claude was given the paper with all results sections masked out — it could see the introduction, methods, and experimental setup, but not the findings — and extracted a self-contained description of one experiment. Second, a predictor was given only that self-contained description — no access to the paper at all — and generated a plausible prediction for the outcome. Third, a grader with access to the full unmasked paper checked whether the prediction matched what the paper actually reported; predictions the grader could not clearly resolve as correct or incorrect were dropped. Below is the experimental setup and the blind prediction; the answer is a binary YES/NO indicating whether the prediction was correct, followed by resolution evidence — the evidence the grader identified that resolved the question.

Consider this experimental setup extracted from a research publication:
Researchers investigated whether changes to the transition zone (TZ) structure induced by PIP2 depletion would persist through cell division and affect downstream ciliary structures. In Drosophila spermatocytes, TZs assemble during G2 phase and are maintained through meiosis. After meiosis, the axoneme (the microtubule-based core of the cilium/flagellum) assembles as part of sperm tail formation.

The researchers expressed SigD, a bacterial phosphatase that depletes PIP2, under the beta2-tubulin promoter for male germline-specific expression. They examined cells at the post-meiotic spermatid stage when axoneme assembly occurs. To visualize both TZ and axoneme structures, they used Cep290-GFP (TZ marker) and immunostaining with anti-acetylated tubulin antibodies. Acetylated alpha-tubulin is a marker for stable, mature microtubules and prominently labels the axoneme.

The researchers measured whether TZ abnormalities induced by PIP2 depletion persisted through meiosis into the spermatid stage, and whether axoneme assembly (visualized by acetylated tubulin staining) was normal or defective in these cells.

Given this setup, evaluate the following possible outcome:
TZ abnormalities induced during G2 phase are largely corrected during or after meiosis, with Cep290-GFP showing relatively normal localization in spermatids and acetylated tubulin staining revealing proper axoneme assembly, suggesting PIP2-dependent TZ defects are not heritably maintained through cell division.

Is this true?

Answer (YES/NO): NO